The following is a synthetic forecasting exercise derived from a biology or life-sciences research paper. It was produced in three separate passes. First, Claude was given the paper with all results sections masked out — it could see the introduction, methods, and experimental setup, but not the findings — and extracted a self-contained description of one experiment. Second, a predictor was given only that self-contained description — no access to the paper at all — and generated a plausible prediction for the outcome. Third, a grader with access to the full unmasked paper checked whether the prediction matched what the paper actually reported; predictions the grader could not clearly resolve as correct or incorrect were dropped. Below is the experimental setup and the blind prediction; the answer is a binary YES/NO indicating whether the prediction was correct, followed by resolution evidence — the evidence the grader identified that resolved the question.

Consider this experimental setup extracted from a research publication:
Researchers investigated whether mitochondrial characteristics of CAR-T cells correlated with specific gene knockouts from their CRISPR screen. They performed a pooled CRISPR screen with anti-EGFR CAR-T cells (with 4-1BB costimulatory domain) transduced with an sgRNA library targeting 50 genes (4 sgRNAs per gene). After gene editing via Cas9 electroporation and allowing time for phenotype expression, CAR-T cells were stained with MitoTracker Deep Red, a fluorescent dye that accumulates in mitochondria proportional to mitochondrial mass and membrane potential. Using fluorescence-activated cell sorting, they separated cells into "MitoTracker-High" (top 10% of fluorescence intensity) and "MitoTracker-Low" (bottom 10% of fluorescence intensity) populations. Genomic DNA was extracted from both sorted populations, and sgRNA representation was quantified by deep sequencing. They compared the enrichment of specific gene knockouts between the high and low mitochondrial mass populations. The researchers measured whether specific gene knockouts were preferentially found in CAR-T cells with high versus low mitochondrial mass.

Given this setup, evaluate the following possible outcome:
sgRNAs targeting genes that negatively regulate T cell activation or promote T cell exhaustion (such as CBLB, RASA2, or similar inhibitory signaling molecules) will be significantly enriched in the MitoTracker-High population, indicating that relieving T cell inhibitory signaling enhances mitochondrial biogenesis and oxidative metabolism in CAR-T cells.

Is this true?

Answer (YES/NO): NO